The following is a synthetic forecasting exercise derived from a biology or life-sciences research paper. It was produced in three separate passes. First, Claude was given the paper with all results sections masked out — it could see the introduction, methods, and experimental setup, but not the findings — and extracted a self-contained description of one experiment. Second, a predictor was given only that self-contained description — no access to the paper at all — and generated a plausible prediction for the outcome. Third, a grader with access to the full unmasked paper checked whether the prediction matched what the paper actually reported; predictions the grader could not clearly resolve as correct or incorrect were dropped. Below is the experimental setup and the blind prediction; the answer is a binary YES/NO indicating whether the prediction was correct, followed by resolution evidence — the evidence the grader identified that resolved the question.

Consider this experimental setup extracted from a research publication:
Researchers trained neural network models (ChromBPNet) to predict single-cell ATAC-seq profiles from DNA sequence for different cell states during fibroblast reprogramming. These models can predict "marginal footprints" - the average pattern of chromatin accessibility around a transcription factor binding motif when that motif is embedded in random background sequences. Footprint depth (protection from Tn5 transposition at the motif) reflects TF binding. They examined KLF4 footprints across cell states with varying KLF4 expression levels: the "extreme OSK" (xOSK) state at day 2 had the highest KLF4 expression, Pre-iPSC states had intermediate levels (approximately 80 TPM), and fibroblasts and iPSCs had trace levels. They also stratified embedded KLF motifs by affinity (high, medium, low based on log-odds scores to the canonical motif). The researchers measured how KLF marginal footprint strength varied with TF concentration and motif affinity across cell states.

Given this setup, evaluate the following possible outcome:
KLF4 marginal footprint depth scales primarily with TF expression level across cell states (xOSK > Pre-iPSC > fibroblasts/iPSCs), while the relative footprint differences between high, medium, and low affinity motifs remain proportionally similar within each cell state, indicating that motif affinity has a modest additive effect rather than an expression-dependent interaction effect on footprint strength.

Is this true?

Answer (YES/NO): NO